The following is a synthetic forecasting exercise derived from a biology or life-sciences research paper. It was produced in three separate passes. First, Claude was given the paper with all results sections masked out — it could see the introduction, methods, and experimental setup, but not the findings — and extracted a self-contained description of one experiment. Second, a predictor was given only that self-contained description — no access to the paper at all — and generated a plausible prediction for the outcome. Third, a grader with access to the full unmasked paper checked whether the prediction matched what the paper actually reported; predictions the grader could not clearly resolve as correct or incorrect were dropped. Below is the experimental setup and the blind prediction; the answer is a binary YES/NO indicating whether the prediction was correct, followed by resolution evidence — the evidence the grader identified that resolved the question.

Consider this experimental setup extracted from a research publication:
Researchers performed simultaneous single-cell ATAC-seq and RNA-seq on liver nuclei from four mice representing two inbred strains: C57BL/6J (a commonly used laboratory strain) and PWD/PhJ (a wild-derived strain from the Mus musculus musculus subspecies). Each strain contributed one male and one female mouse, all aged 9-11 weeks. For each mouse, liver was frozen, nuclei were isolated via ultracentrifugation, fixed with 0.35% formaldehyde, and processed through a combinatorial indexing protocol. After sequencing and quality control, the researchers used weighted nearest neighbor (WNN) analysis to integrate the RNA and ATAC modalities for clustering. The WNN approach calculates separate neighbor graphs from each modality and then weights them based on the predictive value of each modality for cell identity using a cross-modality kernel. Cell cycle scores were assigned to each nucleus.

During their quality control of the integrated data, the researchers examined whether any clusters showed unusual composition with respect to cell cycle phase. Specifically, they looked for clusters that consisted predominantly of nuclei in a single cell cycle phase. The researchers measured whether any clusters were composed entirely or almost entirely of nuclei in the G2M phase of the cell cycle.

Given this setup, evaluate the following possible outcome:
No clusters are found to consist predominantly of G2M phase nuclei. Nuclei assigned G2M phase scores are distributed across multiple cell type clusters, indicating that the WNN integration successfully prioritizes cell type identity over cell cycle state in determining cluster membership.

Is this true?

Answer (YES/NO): NO